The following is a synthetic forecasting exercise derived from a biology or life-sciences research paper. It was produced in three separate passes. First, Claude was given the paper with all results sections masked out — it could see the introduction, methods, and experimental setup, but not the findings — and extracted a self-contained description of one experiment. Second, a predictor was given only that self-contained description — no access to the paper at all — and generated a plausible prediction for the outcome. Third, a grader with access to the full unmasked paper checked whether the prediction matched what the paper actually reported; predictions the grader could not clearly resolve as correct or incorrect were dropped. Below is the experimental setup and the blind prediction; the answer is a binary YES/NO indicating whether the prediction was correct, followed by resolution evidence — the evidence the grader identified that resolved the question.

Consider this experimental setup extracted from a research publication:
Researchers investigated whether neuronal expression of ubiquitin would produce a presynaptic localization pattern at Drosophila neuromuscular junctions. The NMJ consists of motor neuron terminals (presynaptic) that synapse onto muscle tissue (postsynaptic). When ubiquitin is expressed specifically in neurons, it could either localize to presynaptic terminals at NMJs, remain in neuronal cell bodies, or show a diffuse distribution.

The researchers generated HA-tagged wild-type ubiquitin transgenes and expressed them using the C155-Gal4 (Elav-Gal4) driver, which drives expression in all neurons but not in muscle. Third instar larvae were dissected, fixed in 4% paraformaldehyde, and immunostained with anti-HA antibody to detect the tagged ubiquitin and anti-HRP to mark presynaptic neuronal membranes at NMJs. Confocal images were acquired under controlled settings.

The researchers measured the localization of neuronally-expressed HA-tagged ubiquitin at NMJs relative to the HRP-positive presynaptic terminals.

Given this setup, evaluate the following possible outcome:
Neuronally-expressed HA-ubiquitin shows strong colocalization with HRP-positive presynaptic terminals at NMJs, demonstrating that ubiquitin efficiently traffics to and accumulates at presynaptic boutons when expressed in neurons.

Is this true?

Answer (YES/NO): NO